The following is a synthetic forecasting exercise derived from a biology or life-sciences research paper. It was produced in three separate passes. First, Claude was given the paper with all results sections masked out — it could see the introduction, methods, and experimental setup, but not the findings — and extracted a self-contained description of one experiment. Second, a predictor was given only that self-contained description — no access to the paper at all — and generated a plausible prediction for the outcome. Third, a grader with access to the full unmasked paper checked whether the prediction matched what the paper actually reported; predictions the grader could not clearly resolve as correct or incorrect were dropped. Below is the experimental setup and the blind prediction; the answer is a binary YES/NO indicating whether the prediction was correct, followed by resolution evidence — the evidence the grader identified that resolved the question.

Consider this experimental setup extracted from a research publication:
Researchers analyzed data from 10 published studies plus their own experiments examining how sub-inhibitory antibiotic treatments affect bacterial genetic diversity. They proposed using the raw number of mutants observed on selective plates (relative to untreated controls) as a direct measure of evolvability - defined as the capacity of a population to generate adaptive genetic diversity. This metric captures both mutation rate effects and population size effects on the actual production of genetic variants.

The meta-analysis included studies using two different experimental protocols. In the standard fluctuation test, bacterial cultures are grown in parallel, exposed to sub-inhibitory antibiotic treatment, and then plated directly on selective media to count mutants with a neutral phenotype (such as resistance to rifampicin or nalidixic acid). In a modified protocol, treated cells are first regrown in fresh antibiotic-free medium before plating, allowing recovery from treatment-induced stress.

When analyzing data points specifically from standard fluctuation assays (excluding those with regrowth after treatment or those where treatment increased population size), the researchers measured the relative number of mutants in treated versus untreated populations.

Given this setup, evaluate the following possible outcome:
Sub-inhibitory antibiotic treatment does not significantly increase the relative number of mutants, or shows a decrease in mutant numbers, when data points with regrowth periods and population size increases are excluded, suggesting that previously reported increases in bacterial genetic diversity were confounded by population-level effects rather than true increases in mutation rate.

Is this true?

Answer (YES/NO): YES